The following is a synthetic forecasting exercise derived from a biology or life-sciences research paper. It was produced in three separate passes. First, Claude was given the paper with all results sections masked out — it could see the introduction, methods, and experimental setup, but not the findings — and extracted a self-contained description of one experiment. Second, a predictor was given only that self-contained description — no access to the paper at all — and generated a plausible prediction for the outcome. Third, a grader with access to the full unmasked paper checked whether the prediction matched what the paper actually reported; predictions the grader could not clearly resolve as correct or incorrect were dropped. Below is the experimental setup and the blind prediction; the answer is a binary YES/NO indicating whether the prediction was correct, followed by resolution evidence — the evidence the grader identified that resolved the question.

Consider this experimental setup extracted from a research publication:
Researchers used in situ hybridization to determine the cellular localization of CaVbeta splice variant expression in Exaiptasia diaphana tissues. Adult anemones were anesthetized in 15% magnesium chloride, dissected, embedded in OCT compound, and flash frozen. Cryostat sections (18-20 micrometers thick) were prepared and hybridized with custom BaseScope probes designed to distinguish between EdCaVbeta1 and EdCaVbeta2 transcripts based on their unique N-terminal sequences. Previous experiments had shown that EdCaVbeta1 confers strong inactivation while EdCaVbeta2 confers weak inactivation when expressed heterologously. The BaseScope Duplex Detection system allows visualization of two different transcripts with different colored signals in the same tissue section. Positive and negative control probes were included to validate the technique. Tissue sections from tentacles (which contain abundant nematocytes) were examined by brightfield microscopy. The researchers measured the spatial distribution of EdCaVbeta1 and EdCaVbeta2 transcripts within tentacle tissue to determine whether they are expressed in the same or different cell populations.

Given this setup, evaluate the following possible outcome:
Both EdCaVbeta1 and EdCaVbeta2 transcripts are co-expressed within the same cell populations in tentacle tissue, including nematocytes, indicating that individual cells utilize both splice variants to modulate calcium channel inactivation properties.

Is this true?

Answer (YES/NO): NO